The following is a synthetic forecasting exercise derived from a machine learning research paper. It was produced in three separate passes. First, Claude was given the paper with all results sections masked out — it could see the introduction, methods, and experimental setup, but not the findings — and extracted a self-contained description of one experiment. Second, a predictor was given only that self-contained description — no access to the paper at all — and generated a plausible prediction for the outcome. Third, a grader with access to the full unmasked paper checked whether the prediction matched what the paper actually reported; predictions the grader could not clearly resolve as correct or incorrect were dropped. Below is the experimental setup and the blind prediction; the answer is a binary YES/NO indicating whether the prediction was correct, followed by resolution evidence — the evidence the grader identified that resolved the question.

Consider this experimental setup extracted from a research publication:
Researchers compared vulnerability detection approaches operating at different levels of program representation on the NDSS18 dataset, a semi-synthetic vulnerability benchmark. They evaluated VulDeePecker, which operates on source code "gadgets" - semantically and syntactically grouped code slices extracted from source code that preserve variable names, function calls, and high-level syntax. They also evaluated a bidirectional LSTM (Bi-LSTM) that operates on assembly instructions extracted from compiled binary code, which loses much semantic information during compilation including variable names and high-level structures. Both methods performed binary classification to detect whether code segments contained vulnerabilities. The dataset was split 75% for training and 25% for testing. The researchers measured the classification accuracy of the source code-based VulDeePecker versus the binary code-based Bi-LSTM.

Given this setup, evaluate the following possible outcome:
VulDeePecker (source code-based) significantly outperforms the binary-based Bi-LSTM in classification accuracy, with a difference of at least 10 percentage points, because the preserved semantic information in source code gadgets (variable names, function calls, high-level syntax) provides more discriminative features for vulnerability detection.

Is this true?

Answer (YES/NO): NO